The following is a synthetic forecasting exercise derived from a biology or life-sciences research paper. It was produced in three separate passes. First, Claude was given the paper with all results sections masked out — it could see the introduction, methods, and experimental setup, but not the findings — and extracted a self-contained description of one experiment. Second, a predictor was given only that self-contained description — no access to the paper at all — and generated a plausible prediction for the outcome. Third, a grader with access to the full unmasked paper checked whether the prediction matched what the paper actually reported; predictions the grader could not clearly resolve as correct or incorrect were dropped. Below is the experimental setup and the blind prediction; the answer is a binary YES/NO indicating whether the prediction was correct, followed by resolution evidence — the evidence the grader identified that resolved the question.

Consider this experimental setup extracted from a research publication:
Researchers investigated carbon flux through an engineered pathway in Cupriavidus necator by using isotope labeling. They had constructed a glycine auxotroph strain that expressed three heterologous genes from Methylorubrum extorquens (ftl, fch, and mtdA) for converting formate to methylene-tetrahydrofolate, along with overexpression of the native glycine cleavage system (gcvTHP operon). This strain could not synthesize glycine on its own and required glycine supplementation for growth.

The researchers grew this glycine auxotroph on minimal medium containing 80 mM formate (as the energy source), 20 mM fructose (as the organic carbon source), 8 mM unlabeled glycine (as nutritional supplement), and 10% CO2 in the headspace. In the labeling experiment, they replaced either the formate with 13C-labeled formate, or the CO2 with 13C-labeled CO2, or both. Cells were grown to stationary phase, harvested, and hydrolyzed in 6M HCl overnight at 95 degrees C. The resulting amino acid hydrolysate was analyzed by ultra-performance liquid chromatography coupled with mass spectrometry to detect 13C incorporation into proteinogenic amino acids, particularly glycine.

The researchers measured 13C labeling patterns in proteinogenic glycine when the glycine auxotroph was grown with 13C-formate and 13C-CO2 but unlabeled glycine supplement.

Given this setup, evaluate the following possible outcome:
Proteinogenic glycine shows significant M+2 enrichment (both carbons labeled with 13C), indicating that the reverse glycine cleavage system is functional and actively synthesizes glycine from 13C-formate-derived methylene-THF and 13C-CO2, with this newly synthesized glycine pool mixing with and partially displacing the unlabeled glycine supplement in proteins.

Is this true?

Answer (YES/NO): NO